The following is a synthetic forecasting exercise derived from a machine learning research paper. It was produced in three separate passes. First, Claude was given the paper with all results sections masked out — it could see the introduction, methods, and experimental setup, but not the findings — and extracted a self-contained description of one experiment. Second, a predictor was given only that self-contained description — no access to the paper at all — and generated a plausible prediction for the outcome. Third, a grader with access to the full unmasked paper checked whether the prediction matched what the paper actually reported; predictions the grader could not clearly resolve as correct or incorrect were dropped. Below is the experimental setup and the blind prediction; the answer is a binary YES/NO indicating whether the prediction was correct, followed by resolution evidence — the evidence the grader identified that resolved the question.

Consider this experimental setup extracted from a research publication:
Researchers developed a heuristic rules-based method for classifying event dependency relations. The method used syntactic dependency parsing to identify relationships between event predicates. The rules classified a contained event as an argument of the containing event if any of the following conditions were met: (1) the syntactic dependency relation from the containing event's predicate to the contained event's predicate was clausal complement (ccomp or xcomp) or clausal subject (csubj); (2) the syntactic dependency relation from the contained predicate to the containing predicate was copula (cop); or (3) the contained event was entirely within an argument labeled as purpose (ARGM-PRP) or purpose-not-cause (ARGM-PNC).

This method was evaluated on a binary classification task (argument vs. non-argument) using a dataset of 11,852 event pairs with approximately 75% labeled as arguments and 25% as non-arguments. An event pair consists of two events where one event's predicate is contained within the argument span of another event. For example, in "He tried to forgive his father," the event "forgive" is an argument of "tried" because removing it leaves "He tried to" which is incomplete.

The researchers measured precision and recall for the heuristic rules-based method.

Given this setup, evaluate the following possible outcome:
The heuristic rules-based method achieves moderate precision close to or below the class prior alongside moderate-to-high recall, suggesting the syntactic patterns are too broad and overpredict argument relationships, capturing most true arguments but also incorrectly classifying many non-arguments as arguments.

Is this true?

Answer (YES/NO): NO